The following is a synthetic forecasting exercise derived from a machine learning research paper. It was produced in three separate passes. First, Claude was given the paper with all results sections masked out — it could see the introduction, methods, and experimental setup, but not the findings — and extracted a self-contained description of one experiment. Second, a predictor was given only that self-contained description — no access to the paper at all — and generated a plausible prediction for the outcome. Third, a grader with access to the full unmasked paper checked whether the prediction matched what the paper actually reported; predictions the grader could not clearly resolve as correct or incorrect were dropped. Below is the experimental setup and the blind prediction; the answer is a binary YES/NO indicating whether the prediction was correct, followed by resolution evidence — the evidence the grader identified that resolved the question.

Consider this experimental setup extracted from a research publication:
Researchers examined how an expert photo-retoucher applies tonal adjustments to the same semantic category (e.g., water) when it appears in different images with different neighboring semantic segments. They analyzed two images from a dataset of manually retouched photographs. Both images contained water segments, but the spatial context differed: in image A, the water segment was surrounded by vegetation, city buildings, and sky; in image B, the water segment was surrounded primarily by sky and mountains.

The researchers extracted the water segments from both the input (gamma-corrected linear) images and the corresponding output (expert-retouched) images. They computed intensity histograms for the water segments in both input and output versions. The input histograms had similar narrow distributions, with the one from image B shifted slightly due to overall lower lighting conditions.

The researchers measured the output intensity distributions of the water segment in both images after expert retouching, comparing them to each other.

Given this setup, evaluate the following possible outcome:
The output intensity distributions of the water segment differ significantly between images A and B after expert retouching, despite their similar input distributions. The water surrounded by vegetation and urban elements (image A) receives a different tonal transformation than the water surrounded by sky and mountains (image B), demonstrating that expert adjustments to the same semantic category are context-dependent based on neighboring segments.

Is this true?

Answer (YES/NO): YES